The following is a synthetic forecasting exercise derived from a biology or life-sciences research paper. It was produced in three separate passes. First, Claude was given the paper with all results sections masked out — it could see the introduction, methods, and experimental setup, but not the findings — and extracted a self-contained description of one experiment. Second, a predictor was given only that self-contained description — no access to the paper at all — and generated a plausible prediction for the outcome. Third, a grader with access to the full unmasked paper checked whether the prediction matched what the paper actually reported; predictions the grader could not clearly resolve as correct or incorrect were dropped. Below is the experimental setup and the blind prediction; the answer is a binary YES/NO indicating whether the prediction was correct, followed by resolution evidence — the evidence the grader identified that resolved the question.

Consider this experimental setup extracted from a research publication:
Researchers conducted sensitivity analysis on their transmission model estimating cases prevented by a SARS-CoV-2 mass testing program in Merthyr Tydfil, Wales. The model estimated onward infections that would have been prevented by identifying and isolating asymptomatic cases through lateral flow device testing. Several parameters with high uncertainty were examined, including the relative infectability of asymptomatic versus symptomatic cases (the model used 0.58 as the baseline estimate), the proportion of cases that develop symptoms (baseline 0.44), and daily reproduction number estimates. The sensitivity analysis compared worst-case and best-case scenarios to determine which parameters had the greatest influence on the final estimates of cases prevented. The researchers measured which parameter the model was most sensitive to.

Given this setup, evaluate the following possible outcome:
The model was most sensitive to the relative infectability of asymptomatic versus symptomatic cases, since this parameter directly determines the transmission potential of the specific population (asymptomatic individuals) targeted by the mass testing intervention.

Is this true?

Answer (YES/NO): YES